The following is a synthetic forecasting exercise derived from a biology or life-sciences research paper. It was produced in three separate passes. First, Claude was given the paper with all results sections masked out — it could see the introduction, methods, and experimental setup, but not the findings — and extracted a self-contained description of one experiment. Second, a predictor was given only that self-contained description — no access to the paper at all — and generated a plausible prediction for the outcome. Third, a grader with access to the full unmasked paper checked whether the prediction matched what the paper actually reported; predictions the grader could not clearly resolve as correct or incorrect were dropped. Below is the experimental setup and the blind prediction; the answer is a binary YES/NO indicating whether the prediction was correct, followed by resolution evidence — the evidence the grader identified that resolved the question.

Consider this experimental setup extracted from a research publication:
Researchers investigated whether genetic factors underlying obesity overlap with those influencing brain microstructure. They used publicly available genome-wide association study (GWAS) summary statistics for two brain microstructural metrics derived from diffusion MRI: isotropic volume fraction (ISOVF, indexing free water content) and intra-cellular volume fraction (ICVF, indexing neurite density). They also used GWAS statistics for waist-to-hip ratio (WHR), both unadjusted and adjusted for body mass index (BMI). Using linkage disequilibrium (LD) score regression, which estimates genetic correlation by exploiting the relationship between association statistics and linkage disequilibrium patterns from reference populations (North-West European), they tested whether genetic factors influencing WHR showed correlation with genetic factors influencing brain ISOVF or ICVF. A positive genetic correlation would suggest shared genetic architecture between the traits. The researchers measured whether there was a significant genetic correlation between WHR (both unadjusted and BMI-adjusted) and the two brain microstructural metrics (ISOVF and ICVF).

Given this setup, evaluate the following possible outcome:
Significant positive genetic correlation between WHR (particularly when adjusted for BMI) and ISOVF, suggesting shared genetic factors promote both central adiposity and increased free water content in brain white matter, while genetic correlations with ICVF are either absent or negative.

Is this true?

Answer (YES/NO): NO